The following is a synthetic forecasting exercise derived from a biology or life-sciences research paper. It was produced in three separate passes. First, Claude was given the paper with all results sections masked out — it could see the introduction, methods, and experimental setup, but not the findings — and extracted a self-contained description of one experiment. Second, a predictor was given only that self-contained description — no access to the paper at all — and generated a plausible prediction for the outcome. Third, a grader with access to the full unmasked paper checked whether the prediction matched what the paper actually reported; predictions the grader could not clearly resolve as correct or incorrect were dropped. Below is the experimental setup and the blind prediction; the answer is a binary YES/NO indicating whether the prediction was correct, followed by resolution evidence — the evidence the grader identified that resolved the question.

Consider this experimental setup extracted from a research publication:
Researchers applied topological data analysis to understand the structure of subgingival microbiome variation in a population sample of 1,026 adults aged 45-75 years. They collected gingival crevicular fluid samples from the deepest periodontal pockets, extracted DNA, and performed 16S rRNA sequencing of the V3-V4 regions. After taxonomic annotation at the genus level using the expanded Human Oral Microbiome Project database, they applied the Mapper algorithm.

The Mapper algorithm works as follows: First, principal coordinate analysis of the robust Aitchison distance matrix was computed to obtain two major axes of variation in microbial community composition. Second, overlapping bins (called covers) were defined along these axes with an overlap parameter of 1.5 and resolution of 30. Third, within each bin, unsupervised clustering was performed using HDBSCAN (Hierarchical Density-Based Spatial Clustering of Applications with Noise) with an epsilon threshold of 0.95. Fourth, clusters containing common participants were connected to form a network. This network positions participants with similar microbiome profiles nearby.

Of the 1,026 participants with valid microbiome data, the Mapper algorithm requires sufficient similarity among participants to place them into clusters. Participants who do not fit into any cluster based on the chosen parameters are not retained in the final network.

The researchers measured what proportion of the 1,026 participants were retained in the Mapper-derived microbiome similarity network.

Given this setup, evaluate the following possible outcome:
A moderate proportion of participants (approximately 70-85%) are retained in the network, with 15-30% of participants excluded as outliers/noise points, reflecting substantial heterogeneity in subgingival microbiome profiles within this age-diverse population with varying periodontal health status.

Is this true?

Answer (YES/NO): NO